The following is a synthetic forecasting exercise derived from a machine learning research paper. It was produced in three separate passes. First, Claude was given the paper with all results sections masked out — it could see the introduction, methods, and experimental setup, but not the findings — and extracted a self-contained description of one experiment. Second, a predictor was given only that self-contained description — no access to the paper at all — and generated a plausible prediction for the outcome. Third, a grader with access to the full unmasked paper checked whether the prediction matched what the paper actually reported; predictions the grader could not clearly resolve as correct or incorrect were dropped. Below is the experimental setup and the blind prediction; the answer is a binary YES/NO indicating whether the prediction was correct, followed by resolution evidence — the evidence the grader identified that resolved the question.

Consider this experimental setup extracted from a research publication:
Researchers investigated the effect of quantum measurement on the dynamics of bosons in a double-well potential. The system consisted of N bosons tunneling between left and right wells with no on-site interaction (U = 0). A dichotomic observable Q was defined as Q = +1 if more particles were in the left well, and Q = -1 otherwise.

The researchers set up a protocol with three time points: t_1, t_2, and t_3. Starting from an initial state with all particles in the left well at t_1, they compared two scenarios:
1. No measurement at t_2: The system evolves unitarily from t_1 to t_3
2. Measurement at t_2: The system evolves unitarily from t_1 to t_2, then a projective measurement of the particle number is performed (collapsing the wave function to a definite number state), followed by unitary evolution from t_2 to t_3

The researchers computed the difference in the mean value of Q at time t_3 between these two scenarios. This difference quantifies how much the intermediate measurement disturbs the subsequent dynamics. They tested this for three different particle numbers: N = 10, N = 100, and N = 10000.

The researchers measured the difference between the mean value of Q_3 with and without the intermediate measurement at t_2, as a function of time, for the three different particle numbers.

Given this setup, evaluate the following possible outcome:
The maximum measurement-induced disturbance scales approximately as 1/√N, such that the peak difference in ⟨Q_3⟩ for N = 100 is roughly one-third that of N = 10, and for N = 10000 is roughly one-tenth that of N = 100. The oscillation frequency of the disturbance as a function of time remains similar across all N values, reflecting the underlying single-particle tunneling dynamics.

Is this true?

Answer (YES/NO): NO